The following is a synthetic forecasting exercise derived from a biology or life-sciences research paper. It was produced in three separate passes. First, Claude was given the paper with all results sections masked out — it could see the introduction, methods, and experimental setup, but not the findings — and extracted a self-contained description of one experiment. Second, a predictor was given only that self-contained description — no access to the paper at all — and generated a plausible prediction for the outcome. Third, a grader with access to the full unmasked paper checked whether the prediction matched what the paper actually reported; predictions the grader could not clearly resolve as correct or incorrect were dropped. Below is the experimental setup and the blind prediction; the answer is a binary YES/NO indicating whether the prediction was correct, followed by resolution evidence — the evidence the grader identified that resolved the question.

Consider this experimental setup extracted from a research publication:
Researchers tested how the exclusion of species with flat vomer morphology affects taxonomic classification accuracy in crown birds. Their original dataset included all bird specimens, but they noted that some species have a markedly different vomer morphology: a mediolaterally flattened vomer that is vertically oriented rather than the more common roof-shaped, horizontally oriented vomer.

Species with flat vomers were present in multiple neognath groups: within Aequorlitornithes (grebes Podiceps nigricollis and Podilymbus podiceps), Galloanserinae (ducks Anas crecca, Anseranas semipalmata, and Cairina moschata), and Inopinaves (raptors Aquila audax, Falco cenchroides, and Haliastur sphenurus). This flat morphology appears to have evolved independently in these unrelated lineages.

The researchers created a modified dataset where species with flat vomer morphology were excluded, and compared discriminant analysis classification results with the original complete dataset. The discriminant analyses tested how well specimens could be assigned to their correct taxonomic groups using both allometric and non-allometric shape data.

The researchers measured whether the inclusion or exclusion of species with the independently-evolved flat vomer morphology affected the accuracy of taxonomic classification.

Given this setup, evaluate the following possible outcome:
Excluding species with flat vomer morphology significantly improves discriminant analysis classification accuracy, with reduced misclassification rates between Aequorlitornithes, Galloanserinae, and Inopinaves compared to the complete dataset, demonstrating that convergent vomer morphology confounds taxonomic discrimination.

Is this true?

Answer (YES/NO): NO